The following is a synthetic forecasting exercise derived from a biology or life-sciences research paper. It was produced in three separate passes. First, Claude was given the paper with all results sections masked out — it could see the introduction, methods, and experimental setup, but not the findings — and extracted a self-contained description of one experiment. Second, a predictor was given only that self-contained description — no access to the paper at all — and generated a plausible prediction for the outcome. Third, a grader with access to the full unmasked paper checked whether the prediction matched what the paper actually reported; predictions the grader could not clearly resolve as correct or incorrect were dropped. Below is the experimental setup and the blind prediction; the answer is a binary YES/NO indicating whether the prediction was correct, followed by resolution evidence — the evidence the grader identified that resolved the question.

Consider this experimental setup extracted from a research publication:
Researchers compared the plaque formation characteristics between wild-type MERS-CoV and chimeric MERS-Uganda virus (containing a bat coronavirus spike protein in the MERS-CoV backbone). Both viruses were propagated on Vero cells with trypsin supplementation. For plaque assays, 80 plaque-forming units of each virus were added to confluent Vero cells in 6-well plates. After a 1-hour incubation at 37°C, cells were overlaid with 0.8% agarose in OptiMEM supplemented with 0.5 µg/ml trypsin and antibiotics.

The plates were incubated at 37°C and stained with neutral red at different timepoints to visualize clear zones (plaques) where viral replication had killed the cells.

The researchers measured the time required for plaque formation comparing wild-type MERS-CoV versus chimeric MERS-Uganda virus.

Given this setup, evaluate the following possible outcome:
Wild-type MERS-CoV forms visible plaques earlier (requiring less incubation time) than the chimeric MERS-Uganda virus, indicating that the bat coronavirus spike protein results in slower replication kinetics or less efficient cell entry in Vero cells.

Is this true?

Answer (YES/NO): YES